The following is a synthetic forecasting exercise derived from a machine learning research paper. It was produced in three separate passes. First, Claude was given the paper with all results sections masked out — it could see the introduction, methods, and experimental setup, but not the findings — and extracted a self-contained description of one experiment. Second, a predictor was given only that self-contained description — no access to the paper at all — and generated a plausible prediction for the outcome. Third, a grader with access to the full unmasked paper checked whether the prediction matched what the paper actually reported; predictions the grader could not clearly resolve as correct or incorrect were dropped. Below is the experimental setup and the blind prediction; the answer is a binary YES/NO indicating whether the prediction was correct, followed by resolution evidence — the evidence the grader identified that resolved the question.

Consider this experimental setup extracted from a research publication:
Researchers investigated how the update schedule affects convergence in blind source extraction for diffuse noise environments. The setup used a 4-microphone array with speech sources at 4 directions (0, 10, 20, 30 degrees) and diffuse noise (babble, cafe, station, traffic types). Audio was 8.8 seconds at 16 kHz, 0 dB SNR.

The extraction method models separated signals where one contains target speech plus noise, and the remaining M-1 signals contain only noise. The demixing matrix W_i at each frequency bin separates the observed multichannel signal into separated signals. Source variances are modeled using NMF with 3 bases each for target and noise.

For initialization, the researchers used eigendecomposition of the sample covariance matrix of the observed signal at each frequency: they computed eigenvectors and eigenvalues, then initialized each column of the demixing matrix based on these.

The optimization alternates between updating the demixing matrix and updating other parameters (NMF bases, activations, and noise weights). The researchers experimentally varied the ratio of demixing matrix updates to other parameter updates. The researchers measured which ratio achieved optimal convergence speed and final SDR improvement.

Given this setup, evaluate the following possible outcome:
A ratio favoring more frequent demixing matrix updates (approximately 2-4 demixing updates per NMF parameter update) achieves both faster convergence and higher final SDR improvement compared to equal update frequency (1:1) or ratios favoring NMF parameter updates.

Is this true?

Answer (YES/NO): NO